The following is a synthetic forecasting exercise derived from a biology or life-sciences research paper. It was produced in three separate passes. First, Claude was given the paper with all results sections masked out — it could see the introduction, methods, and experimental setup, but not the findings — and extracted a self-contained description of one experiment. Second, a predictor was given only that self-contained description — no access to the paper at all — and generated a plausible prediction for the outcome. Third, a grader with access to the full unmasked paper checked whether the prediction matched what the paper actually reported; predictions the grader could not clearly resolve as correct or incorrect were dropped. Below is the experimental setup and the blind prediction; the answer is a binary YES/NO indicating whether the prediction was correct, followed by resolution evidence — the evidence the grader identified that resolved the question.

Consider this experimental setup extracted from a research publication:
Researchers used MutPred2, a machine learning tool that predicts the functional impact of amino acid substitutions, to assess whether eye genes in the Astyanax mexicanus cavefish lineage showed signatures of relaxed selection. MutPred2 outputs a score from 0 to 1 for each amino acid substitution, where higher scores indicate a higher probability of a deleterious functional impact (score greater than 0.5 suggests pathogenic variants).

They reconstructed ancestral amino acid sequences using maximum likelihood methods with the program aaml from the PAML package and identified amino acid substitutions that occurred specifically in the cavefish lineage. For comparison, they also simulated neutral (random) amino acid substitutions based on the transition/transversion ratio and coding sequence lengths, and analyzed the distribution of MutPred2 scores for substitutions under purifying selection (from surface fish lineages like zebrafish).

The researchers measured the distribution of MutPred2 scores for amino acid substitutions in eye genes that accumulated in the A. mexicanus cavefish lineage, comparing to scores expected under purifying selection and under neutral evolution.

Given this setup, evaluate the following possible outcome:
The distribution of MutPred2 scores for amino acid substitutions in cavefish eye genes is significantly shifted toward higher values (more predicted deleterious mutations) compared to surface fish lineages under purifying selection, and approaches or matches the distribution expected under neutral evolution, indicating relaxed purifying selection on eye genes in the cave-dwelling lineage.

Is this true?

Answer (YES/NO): YES